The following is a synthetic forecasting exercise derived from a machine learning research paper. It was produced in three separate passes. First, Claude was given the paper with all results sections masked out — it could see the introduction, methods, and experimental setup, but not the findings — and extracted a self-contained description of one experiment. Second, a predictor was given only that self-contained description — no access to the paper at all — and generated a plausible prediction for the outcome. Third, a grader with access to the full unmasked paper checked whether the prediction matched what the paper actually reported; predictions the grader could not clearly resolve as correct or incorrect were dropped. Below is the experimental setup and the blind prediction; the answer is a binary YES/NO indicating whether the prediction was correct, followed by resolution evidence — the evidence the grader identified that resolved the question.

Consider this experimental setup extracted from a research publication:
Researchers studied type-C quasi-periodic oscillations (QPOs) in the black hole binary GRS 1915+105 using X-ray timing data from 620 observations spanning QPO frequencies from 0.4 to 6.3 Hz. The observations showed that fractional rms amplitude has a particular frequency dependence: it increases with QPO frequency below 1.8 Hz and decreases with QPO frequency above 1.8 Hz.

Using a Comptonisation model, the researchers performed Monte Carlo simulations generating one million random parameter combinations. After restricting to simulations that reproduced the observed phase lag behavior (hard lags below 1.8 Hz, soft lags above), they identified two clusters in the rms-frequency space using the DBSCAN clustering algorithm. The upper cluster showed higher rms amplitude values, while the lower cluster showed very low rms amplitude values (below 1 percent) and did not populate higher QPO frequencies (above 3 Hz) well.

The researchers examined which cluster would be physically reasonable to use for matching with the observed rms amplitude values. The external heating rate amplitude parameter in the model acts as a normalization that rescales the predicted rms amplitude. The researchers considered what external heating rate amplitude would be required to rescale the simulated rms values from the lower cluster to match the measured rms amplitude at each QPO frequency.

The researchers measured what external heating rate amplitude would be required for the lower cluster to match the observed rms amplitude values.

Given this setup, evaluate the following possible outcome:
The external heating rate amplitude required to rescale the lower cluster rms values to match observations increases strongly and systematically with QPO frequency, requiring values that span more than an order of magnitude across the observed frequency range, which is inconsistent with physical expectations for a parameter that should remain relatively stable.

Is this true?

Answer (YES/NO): NO